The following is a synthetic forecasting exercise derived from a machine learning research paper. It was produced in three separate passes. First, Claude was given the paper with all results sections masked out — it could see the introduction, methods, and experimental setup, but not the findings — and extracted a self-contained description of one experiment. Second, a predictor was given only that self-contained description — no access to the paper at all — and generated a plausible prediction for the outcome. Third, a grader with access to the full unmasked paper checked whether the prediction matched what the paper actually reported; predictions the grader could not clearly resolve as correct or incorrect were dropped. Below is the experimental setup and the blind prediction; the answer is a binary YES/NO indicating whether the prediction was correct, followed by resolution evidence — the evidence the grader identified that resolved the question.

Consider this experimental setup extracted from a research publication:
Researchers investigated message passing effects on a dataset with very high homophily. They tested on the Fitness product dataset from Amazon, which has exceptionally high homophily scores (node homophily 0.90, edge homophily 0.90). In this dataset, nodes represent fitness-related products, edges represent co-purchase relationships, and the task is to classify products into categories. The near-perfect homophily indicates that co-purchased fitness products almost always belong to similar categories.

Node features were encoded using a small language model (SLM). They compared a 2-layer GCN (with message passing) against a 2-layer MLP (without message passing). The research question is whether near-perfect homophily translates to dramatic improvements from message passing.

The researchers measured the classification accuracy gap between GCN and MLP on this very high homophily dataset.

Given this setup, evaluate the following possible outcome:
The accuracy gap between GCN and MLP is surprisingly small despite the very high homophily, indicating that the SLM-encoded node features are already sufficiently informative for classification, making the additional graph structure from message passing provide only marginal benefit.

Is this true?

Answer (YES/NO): NO